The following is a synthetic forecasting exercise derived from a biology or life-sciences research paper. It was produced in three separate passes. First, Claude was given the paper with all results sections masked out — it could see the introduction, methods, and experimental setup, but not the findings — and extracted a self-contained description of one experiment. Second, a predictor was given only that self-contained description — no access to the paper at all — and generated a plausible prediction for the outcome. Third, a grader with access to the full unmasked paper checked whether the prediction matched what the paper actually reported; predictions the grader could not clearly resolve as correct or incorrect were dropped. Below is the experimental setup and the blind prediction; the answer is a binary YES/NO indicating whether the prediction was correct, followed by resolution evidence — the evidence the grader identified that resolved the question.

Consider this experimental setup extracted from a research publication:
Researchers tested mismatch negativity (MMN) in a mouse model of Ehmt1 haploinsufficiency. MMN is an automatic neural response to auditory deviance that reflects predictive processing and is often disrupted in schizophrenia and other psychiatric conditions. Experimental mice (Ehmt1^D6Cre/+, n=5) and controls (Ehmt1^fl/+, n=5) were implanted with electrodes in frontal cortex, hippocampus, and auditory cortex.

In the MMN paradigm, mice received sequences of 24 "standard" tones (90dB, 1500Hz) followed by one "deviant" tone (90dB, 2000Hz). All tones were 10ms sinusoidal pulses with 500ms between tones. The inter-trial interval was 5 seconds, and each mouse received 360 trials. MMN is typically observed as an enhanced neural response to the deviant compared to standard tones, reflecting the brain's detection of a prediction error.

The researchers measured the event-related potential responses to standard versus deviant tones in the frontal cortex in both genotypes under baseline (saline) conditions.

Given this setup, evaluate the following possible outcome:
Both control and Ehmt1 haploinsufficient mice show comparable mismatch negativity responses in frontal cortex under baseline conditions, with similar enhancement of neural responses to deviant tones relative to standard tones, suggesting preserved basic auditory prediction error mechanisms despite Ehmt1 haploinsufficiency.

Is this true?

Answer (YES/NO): NO